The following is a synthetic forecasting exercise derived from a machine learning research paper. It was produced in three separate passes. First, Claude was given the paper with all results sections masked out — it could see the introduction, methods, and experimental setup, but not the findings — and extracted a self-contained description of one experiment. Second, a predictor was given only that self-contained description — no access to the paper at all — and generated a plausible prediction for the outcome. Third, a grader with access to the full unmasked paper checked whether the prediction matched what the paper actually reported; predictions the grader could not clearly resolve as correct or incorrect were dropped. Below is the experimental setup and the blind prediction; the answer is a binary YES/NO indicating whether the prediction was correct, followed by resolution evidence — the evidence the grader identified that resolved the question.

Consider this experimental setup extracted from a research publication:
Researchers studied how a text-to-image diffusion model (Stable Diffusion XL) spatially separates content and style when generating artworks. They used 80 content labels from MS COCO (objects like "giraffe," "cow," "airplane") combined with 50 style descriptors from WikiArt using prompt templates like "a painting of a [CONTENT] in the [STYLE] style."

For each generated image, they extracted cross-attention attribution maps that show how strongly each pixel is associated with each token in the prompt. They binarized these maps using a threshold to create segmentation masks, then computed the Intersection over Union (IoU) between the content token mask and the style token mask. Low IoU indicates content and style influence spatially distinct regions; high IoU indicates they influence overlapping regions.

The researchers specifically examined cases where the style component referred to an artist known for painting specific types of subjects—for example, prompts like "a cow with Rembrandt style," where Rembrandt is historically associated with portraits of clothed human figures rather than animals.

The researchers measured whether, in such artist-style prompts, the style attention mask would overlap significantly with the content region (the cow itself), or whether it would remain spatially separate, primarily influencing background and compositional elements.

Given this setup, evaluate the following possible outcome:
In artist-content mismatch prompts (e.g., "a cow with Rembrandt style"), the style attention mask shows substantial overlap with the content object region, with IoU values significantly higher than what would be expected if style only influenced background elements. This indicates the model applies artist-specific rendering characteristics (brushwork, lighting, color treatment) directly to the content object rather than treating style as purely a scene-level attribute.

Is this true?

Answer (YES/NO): YES